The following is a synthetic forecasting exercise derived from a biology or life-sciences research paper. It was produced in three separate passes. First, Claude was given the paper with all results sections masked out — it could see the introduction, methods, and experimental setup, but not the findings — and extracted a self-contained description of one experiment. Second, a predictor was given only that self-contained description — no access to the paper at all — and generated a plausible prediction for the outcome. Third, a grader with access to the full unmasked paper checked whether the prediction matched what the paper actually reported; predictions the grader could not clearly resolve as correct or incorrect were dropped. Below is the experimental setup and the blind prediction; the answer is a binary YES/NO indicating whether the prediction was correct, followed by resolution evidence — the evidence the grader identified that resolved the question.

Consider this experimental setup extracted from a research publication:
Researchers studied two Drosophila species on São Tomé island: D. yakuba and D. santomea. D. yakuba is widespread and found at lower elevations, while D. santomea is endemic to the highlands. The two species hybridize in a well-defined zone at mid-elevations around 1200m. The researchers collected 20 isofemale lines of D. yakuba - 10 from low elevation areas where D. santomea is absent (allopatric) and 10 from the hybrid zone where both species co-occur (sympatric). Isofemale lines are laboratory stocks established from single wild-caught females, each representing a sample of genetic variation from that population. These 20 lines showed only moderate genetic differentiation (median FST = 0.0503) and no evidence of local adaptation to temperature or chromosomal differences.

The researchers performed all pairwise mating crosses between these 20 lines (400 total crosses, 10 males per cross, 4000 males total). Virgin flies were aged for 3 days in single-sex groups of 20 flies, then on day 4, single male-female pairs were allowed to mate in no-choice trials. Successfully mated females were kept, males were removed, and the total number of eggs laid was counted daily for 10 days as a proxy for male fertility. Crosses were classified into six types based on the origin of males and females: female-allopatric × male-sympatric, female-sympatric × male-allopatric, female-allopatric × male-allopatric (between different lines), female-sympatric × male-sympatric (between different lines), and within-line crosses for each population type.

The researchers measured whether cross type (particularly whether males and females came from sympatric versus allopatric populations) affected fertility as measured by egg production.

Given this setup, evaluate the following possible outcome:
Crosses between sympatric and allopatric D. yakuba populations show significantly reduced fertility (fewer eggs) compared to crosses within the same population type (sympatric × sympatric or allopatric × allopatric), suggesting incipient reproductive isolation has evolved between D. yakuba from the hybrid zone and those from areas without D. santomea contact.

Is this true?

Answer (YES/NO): NO